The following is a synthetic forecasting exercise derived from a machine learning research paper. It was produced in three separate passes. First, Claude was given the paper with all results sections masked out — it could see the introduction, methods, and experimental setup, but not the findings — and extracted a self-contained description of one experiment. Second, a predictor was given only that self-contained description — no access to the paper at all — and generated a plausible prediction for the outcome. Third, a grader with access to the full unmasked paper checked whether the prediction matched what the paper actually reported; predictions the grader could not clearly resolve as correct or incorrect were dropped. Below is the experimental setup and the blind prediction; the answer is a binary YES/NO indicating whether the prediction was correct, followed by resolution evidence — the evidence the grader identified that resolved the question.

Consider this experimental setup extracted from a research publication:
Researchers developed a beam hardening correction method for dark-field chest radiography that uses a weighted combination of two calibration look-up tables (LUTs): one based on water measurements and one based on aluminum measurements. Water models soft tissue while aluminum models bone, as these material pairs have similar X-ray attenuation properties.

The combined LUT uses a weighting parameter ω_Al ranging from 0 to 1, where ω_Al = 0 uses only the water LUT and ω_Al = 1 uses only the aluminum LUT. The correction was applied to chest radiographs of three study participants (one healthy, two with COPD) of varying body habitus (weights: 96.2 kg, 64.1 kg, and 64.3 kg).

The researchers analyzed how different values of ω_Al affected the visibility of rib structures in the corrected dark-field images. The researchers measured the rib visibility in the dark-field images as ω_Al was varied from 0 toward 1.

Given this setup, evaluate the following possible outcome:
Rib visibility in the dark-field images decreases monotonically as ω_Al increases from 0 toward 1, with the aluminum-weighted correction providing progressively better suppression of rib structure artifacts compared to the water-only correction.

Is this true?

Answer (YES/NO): YES